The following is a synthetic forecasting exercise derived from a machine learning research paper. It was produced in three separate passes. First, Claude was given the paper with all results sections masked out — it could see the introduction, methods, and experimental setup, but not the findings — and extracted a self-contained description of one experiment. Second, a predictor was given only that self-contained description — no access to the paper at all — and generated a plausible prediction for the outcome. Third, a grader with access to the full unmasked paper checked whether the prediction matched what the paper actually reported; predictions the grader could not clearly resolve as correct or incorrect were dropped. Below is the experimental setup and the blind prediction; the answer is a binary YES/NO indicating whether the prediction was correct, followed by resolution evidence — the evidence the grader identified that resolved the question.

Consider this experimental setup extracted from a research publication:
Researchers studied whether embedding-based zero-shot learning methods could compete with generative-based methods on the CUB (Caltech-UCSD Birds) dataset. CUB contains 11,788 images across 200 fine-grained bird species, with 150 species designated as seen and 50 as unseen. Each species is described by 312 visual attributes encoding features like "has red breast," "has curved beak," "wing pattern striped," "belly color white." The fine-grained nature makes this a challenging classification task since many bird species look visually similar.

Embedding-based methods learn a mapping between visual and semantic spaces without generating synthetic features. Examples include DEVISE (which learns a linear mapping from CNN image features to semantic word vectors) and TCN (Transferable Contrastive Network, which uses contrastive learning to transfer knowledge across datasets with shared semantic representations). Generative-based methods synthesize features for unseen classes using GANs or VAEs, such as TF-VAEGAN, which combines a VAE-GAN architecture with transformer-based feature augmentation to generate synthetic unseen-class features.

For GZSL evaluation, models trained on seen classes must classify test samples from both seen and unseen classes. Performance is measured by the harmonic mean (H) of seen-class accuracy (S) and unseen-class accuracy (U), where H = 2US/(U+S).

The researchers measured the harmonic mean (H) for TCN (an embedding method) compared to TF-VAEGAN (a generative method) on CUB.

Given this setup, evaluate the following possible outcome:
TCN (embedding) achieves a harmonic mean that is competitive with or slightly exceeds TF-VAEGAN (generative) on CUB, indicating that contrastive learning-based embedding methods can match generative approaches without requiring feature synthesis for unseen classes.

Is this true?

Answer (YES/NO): NO